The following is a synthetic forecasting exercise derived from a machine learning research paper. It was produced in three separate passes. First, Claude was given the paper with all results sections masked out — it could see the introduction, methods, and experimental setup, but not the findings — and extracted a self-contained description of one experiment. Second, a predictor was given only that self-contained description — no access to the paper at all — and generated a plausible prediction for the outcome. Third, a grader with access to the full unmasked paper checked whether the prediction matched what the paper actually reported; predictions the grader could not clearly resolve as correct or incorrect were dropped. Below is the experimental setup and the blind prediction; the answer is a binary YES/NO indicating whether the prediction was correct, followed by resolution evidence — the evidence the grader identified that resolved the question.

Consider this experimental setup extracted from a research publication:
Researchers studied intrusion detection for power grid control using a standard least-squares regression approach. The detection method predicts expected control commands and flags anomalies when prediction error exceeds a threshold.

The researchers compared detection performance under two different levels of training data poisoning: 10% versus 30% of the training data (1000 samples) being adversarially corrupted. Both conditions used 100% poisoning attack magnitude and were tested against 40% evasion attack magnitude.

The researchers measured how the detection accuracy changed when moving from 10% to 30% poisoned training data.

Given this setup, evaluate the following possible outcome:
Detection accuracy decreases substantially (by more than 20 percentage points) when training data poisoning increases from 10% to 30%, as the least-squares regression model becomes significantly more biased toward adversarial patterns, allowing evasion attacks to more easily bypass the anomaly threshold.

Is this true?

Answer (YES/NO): NO